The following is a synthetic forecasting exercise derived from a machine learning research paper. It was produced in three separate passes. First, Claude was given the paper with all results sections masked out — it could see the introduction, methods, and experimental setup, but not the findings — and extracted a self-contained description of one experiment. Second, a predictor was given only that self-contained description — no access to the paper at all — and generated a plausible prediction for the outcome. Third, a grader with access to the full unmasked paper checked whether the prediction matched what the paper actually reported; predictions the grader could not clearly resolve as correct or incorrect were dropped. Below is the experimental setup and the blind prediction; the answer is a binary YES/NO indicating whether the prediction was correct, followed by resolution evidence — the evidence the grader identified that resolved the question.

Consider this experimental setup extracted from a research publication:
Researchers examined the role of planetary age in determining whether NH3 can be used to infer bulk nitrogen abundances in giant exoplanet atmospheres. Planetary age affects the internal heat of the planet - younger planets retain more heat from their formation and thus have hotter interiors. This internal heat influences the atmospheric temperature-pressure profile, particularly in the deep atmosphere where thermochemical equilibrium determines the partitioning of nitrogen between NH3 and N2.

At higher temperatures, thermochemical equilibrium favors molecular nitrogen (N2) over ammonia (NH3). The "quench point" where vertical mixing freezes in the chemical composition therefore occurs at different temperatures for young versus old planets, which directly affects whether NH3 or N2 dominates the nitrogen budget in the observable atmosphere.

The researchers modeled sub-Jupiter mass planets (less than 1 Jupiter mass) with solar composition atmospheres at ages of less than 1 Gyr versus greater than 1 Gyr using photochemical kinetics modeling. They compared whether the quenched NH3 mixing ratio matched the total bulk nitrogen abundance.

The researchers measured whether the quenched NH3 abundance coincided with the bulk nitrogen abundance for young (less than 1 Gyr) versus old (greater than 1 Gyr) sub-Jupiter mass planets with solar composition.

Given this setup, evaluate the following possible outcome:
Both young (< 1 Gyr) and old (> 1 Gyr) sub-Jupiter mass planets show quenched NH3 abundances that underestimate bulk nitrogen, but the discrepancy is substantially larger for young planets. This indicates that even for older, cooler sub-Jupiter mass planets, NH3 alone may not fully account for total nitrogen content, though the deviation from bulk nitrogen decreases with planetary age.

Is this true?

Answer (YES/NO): NO